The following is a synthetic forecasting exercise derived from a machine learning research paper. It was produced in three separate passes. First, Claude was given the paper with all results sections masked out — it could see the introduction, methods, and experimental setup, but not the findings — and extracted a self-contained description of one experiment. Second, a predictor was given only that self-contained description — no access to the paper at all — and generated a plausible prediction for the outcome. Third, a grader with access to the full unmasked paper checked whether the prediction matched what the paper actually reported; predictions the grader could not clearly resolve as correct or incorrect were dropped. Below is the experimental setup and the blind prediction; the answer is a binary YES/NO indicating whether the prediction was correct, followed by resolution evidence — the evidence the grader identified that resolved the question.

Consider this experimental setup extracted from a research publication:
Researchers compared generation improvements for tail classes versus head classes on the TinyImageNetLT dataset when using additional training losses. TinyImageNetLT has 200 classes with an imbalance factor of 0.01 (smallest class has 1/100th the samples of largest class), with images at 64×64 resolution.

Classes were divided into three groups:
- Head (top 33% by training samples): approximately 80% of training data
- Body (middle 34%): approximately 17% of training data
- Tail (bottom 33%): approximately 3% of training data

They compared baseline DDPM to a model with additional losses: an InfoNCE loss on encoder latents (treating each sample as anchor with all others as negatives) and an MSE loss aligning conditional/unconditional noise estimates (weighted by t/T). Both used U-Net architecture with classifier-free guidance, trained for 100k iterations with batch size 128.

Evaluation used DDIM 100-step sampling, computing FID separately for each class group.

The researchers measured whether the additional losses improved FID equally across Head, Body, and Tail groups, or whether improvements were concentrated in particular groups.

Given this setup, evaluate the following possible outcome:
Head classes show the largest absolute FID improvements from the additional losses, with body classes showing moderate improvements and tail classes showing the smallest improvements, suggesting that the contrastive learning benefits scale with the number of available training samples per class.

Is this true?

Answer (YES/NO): NO